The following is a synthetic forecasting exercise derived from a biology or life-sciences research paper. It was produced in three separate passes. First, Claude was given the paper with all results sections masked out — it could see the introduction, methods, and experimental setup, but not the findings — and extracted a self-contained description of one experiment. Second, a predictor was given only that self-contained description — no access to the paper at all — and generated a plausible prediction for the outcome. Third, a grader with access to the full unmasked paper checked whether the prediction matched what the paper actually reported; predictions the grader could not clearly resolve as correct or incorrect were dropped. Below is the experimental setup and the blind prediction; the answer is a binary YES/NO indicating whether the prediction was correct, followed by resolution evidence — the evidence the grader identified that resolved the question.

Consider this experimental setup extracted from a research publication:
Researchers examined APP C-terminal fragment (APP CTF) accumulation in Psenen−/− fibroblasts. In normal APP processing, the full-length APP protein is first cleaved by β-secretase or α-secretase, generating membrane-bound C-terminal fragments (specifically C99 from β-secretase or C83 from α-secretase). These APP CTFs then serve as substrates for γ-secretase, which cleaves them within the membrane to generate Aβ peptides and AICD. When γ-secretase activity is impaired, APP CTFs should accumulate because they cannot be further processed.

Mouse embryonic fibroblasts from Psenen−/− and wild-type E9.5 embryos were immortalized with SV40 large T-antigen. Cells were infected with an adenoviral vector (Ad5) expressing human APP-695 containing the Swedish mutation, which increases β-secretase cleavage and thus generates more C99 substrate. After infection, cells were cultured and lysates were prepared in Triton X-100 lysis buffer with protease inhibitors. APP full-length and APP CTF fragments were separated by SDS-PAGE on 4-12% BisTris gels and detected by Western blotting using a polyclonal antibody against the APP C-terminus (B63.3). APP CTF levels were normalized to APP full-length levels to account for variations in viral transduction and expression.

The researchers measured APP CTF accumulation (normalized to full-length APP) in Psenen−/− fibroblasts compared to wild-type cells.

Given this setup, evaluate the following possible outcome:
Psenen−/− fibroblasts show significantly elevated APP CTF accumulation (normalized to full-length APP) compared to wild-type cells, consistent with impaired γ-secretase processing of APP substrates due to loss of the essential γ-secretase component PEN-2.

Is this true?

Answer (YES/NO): YES